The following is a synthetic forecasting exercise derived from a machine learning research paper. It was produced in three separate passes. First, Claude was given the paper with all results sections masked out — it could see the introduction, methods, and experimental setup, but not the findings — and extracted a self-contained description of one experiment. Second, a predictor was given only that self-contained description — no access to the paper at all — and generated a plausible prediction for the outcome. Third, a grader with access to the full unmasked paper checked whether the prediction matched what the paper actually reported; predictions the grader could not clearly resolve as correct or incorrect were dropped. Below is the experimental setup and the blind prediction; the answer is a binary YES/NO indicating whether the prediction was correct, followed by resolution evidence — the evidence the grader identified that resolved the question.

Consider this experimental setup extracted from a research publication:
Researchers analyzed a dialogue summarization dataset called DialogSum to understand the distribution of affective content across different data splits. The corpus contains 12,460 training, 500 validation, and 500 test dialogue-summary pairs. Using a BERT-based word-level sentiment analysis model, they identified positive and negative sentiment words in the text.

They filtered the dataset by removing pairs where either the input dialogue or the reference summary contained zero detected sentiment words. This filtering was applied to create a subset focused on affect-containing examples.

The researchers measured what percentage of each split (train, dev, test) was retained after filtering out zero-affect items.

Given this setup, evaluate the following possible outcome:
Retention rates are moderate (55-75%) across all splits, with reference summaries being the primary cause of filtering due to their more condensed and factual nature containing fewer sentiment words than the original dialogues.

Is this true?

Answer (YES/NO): NO